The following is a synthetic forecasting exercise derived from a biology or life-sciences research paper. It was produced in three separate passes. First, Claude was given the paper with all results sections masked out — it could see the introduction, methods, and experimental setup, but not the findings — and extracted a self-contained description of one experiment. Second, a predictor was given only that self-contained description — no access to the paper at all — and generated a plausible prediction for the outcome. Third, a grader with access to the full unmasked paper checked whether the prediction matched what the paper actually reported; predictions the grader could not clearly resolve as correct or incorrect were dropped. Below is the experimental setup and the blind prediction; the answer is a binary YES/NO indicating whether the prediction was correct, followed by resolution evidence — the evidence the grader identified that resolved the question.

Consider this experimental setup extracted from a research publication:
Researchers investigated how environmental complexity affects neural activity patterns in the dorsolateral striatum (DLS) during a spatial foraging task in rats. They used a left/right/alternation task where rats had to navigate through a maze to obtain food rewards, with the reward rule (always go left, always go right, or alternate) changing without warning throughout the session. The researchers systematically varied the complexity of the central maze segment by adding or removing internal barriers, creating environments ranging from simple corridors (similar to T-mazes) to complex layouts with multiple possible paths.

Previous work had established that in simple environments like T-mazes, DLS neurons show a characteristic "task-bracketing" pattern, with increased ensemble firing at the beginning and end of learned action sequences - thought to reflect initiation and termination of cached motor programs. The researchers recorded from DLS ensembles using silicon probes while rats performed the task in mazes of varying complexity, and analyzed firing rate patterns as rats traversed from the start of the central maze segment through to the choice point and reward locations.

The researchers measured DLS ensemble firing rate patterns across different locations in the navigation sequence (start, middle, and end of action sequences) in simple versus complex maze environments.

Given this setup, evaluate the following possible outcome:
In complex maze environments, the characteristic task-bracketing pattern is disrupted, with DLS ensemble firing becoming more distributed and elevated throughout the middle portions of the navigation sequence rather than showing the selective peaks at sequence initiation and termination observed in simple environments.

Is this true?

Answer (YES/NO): YES